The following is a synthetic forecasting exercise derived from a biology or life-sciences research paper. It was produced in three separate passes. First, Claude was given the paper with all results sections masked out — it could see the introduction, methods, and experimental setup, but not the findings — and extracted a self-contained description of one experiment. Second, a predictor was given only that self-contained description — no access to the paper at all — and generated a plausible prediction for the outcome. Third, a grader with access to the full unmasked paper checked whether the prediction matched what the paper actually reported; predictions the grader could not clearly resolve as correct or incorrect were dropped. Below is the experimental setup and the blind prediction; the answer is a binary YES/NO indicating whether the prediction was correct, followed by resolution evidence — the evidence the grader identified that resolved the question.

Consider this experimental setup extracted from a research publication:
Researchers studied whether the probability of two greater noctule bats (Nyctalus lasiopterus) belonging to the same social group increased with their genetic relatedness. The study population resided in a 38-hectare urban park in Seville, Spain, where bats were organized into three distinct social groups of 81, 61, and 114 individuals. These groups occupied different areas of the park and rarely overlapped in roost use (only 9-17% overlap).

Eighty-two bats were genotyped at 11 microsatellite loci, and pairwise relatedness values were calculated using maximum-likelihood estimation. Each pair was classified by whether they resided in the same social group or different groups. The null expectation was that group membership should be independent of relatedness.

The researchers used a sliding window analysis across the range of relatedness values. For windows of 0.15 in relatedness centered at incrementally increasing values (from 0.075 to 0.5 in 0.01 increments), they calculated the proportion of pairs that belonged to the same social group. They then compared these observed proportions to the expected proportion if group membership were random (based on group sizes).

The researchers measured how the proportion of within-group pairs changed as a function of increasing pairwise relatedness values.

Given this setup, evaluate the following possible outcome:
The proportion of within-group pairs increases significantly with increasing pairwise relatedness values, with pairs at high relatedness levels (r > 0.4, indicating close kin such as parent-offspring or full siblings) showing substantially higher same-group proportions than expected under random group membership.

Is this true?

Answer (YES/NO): NO